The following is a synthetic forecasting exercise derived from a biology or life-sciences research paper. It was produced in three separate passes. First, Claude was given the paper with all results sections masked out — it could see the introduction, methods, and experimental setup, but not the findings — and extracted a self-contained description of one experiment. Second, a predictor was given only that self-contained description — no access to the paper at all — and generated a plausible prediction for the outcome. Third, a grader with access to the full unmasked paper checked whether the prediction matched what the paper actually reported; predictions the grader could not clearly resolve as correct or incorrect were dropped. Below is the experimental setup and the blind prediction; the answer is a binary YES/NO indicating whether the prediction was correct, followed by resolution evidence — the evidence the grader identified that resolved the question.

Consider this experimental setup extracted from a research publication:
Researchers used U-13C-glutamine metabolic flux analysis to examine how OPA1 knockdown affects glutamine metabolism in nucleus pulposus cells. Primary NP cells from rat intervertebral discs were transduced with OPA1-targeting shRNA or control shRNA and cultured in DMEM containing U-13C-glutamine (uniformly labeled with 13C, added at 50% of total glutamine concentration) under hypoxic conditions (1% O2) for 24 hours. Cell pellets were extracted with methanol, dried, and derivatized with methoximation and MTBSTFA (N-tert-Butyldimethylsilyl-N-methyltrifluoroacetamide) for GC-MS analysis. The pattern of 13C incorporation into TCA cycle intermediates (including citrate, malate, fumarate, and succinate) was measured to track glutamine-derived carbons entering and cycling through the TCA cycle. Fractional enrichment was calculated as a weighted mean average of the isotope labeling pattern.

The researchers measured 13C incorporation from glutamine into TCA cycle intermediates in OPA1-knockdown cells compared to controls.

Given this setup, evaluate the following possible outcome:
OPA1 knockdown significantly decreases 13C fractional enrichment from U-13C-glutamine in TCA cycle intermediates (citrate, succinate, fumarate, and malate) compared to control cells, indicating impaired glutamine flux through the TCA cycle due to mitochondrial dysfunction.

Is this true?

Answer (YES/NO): YES